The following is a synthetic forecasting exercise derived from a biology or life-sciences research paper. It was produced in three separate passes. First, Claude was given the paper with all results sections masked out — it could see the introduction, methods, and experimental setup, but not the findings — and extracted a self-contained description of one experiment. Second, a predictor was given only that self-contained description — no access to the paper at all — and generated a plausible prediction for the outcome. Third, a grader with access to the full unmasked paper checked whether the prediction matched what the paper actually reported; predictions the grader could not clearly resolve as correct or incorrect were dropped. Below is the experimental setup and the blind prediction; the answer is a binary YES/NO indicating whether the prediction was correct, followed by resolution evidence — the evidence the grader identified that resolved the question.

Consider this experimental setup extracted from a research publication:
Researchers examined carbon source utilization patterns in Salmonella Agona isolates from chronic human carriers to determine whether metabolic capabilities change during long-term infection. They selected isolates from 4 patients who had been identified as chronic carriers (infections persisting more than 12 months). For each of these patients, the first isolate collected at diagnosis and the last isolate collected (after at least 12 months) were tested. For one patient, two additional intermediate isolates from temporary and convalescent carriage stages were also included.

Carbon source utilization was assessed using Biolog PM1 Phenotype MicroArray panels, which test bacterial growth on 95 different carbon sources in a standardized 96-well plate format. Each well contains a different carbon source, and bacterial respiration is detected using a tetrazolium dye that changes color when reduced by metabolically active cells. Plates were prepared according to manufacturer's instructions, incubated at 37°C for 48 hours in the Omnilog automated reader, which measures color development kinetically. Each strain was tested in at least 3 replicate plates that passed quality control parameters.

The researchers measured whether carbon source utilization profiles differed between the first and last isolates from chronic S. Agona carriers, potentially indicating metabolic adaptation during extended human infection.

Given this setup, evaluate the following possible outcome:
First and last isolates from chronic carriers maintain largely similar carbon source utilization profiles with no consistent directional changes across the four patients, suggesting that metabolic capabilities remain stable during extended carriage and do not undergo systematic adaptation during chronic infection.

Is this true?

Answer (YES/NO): YES